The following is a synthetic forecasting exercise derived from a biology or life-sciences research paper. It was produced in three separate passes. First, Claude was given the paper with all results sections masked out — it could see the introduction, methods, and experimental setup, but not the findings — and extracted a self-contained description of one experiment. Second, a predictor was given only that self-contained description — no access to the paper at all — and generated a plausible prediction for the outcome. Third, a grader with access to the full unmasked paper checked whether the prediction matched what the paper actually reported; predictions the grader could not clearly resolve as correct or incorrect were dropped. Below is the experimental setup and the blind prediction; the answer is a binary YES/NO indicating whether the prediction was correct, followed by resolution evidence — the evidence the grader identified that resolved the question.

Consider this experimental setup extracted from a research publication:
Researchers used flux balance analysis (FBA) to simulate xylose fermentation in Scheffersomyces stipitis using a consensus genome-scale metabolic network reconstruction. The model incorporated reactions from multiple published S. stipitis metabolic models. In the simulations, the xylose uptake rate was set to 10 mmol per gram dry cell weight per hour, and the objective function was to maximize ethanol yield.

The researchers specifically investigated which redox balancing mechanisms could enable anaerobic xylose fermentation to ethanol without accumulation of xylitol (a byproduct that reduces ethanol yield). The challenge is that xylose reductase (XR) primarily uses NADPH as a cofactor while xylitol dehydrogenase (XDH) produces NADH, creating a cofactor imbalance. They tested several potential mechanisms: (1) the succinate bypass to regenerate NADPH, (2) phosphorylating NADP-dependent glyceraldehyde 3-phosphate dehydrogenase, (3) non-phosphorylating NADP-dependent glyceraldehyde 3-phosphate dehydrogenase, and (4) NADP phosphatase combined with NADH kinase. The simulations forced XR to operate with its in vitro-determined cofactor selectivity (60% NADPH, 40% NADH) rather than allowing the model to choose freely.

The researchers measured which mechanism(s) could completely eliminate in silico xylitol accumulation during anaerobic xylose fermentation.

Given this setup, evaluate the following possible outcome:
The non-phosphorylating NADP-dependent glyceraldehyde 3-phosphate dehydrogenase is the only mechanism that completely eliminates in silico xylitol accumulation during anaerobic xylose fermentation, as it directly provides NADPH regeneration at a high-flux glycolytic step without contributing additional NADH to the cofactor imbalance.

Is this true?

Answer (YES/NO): NO